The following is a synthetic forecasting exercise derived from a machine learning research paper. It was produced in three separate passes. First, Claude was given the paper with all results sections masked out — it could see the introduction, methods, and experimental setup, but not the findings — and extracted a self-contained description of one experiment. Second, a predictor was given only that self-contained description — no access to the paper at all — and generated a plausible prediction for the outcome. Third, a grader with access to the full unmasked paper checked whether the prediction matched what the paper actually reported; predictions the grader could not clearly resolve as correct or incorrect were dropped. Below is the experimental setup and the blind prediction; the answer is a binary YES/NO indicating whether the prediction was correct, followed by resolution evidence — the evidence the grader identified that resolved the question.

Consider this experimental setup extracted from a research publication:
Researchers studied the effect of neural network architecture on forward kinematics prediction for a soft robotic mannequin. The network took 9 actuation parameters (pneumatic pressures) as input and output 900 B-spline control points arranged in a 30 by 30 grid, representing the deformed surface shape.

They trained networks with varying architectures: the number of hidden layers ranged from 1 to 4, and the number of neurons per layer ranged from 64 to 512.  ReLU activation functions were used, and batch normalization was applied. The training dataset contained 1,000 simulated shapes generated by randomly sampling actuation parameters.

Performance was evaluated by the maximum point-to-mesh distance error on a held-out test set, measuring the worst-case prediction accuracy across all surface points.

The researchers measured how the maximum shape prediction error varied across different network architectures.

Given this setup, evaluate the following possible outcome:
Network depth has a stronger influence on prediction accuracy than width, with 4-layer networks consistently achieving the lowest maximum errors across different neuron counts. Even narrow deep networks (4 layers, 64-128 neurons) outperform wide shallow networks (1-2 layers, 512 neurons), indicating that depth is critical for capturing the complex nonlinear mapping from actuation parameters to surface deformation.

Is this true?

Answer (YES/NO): NO